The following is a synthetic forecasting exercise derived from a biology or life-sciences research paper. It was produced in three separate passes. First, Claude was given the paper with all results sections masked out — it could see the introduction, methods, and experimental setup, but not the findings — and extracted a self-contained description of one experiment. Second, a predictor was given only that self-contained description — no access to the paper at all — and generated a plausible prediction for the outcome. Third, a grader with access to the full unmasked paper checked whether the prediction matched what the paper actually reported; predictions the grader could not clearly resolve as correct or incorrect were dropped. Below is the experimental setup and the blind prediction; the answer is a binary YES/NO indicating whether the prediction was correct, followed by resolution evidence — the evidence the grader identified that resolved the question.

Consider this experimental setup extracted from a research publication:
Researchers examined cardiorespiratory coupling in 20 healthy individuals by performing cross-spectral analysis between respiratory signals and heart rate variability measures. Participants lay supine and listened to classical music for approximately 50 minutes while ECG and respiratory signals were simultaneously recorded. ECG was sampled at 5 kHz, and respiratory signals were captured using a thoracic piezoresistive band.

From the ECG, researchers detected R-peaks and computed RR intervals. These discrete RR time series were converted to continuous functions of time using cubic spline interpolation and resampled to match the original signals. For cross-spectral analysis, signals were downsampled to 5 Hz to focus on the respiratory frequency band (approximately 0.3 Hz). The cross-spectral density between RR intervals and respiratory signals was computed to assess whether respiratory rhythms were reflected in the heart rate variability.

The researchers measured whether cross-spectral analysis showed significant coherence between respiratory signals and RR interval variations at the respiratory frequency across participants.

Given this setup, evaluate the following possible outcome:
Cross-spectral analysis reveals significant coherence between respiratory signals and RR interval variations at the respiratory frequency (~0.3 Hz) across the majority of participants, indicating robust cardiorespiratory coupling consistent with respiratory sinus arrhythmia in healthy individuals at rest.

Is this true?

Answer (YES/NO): YES